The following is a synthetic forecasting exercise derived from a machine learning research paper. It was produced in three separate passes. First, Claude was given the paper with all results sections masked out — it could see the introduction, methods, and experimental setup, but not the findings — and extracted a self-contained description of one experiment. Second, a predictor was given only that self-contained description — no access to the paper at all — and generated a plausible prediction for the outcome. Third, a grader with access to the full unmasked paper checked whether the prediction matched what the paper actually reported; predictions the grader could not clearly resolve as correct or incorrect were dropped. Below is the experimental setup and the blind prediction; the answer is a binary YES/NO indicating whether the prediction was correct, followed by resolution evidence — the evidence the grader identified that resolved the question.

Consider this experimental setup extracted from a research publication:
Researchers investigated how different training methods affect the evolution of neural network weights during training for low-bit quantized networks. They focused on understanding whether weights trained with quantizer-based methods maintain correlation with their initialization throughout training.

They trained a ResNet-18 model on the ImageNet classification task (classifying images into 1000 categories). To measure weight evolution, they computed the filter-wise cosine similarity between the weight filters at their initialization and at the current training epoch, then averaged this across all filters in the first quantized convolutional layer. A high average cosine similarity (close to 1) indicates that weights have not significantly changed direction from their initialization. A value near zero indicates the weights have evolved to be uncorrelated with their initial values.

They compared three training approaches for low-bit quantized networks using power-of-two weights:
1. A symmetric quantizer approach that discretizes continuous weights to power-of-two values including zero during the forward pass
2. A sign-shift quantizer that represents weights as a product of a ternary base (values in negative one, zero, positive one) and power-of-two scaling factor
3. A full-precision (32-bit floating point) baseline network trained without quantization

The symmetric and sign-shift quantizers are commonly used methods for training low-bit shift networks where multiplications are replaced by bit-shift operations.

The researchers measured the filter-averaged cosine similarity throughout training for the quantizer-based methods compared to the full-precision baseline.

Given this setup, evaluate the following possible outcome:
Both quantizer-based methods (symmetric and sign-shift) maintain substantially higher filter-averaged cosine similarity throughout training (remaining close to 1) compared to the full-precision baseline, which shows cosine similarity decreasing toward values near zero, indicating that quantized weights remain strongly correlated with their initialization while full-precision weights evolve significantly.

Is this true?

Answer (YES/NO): YES